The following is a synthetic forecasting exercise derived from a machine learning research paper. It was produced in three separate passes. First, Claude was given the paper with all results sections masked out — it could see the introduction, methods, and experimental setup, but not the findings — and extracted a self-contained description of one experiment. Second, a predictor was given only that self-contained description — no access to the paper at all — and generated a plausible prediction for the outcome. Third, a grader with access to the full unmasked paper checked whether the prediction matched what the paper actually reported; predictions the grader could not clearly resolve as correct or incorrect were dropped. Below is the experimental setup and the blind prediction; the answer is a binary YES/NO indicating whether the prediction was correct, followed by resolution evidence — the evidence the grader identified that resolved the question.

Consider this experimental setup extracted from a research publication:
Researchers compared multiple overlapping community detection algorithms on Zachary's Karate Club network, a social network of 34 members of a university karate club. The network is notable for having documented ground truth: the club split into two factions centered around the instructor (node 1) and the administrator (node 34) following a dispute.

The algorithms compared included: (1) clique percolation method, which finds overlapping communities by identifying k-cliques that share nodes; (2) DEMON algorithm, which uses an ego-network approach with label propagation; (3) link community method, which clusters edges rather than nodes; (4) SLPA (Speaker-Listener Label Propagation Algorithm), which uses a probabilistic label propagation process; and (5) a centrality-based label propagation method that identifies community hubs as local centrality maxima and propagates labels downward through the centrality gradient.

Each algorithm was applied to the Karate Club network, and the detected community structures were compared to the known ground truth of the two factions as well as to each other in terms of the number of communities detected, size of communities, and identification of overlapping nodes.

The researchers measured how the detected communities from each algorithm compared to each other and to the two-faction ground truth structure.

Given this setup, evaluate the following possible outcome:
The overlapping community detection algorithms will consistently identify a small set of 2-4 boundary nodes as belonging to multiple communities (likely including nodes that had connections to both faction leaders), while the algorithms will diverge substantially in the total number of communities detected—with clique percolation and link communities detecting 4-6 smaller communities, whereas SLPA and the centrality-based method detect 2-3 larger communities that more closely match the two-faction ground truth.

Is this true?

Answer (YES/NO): NO